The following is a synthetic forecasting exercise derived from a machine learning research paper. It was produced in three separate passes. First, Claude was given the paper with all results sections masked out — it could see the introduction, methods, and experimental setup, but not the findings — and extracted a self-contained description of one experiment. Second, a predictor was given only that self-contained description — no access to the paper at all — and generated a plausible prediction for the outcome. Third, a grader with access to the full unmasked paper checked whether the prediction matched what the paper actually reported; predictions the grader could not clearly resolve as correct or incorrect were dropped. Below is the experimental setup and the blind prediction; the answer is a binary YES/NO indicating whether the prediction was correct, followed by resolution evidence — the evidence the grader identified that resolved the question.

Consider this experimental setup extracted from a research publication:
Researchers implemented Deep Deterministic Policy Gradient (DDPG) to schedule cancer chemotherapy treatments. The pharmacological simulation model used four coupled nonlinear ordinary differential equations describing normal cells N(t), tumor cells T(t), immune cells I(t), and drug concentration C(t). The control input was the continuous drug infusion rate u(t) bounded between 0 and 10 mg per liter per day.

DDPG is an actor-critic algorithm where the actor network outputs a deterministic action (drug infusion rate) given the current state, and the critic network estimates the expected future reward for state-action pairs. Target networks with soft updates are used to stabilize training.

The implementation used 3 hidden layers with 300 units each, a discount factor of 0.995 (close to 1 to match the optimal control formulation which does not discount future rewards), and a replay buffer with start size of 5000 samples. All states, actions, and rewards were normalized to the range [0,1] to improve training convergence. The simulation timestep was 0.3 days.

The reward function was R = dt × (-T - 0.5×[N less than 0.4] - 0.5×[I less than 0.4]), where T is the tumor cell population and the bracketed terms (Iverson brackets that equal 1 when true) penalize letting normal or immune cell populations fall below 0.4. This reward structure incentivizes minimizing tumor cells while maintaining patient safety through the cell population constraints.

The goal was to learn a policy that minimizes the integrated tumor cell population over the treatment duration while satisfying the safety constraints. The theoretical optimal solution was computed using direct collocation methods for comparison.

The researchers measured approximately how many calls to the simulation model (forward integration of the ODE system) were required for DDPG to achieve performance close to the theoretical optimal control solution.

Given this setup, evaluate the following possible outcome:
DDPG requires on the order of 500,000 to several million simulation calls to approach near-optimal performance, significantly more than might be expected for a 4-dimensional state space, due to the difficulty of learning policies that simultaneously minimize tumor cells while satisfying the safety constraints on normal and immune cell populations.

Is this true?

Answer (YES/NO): NO